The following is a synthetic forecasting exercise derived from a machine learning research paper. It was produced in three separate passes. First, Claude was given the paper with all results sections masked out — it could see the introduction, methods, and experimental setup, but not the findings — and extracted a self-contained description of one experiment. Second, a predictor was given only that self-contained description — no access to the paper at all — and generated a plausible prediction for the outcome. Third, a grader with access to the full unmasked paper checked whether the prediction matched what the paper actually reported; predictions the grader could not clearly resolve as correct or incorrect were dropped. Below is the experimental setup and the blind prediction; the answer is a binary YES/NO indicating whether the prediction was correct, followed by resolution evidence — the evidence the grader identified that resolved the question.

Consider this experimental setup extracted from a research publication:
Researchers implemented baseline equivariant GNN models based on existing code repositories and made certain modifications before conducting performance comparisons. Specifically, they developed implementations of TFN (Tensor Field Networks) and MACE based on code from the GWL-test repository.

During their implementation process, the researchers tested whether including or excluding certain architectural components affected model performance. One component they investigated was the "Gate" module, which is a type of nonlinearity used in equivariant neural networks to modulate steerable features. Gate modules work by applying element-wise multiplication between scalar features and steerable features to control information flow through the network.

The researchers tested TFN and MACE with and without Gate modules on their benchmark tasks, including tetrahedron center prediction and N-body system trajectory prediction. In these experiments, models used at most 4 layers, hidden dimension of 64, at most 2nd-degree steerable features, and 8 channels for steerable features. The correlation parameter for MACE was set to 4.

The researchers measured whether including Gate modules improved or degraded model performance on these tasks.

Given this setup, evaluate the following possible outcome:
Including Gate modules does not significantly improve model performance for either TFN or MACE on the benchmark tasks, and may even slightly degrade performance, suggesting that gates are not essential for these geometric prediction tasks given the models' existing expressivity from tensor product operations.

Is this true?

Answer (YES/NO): NO